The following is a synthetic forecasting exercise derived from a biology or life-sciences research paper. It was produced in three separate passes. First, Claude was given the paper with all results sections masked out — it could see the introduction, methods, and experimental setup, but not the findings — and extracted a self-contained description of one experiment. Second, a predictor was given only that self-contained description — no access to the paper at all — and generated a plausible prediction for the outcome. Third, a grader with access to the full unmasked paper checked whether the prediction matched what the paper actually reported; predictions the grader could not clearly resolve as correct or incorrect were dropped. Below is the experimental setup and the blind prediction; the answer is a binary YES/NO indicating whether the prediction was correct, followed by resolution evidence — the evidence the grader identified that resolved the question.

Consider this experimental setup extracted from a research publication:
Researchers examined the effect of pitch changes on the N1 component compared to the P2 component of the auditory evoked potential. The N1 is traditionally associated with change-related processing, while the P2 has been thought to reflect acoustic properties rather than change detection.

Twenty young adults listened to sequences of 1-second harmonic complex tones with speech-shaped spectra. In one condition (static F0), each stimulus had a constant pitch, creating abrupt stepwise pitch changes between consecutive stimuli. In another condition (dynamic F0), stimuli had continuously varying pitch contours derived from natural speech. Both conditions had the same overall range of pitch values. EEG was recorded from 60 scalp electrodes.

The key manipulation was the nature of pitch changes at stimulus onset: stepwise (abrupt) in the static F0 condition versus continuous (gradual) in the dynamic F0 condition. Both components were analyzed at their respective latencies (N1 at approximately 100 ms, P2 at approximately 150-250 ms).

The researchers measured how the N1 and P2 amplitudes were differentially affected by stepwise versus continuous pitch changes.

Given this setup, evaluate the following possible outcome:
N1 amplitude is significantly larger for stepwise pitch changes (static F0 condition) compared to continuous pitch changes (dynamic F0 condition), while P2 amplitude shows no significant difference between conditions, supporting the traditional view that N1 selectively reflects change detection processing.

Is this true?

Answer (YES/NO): NO